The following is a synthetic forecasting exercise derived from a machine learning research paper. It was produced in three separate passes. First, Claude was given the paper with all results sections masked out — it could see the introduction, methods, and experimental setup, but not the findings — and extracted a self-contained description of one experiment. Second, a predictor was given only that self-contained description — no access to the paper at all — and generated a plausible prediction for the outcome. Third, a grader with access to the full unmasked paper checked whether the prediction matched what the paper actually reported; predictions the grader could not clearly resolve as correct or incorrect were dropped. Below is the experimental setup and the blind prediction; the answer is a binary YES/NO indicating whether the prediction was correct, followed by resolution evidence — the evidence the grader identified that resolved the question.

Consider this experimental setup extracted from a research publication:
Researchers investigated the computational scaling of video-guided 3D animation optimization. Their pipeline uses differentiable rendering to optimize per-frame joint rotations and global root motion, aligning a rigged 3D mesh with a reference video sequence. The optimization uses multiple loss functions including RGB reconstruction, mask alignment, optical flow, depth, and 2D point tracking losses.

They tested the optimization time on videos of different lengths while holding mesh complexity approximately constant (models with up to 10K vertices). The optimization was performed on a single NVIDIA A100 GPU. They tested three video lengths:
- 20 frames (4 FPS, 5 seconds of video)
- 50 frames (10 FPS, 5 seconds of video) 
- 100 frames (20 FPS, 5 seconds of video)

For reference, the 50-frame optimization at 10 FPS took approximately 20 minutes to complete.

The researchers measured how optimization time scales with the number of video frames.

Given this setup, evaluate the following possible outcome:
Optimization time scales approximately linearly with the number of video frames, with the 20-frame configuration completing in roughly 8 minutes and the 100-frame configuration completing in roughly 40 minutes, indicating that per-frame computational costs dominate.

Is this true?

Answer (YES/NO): YES